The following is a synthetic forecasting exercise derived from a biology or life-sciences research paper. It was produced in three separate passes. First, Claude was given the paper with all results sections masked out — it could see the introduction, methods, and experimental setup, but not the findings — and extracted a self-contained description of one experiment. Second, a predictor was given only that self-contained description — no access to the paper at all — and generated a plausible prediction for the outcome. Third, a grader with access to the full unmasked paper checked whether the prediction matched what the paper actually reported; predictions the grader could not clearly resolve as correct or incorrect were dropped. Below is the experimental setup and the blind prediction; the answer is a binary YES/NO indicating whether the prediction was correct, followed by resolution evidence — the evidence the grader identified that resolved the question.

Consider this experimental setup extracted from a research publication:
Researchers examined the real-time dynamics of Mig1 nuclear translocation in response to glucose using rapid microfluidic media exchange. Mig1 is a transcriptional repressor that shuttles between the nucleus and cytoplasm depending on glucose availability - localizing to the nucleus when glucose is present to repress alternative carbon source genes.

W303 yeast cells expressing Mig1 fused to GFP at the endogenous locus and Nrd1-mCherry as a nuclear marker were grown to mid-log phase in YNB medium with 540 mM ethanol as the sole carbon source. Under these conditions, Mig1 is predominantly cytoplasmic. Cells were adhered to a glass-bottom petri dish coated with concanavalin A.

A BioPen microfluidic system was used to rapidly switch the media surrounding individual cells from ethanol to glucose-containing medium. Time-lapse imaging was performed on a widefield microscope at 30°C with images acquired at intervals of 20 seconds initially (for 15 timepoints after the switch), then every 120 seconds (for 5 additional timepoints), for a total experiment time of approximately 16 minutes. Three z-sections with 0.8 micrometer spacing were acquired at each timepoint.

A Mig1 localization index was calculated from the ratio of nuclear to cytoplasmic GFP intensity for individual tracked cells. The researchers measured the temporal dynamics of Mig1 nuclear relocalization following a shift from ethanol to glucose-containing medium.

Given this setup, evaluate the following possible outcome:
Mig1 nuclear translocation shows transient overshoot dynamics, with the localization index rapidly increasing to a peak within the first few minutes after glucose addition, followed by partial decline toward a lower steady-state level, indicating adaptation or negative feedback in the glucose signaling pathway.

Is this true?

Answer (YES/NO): YES